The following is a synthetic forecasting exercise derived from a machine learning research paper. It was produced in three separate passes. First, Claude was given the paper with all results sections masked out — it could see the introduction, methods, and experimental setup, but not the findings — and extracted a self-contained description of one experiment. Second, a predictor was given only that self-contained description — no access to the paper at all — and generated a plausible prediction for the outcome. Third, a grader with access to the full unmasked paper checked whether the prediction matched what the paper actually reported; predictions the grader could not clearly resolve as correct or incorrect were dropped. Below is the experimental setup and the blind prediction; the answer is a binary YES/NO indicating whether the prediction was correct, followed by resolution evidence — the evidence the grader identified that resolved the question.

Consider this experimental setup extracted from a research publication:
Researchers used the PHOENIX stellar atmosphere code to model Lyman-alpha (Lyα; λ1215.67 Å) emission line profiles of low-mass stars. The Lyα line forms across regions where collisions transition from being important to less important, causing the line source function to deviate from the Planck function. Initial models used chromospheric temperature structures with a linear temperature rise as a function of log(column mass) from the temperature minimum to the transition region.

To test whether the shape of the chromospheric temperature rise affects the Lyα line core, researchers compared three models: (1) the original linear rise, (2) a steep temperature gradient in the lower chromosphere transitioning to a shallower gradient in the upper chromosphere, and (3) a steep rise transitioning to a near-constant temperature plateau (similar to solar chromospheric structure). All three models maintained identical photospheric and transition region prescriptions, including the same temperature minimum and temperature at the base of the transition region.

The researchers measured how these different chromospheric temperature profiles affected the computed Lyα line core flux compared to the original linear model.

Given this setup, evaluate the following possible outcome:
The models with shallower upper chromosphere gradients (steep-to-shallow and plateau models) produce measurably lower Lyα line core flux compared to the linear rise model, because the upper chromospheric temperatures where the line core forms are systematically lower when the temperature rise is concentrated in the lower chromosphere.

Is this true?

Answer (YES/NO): NO